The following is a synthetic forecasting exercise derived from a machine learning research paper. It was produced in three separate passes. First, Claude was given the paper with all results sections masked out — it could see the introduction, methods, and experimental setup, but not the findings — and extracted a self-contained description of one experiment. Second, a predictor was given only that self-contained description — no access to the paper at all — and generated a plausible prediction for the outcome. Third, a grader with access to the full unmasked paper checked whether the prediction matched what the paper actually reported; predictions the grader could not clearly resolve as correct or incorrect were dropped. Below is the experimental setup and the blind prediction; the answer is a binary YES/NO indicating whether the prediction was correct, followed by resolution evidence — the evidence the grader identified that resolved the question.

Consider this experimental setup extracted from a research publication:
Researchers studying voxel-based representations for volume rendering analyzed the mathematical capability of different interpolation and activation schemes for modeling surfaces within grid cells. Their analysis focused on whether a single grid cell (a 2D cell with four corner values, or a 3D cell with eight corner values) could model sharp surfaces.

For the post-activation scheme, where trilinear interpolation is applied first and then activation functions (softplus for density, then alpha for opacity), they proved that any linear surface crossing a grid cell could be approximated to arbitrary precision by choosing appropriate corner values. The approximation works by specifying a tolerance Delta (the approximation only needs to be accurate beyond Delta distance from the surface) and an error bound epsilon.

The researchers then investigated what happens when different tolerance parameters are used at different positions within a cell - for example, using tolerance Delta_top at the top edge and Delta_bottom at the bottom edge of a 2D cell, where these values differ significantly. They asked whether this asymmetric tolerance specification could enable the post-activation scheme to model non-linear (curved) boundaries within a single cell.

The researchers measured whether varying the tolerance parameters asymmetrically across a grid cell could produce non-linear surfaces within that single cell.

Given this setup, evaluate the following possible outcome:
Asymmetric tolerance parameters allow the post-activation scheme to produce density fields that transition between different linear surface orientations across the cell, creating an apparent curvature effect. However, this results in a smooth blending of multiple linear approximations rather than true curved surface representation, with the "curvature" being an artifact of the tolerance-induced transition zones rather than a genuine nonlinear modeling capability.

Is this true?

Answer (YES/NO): NO